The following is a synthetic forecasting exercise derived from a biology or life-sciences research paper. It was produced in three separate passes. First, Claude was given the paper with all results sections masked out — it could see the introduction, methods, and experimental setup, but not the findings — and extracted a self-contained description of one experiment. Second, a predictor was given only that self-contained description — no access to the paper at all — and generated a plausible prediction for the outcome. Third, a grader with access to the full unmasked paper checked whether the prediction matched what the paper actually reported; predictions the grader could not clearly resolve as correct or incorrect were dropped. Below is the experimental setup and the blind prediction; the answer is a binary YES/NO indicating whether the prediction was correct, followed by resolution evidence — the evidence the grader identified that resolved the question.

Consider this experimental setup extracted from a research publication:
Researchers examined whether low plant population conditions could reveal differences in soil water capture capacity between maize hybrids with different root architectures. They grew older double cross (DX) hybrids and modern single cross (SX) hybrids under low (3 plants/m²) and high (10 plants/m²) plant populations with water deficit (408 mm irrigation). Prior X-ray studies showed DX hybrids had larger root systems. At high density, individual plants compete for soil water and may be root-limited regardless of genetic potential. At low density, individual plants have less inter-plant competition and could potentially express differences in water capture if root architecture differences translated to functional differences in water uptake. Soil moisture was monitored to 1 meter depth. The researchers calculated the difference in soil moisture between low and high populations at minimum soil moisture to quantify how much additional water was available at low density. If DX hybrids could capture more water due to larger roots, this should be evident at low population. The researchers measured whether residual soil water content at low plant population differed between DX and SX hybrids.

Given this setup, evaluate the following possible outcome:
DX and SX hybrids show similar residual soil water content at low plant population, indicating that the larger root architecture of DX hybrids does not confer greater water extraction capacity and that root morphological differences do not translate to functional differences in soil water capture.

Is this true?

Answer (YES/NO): YES